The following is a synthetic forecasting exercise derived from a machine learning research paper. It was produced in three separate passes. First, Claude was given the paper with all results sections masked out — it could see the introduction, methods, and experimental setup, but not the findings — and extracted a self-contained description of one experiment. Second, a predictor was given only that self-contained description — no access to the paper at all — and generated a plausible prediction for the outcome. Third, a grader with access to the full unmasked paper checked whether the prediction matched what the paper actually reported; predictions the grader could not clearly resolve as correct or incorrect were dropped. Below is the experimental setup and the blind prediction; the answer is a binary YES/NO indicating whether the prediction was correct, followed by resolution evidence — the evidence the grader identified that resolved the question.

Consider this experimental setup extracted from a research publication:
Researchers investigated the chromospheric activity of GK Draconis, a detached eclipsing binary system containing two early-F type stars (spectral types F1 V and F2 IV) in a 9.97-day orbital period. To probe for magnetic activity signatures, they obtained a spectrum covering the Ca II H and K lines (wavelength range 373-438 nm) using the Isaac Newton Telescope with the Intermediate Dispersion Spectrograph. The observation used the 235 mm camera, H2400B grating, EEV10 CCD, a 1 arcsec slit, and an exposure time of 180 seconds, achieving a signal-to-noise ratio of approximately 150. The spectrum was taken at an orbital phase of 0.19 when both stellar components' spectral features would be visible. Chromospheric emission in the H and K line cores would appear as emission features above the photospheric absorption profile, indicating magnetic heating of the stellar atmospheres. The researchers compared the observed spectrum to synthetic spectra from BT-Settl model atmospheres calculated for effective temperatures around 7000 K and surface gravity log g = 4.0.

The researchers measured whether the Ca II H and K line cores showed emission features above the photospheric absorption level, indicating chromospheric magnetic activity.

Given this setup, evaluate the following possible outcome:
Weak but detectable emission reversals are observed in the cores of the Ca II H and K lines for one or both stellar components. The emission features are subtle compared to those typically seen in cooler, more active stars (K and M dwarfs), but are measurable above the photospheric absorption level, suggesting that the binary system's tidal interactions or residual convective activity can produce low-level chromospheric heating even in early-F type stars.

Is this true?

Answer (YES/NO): NO